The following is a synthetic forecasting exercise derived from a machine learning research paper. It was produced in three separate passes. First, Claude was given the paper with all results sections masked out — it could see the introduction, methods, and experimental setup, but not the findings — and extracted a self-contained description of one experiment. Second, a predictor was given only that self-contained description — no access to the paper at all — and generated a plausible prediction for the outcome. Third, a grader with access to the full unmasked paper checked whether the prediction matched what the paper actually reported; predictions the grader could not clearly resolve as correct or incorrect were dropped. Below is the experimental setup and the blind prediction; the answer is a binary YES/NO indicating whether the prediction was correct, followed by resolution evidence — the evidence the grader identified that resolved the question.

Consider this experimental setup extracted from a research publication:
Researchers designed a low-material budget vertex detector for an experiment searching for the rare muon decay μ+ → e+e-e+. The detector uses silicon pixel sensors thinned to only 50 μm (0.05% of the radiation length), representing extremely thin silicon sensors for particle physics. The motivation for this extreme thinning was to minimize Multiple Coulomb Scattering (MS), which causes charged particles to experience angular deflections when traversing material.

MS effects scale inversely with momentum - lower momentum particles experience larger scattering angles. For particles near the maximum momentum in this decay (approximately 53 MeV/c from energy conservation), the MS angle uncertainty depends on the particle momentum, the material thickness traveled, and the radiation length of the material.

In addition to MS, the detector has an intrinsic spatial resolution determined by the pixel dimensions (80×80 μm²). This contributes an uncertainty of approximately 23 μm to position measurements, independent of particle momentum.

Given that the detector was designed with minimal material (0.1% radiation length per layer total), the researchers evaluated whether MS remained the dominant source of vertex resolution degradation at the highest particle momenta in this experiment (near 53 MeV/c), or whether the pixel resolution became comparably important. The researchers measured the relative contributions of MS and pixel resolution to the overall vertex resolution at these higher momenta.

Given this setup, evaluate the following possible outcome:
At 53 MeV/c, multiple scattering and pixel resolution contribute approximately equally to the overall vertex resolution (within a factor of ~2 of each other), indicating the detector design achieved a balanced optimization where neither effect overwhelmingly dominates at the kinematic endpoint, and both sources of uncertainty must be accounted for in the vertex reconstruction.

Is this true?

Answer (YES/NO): NO